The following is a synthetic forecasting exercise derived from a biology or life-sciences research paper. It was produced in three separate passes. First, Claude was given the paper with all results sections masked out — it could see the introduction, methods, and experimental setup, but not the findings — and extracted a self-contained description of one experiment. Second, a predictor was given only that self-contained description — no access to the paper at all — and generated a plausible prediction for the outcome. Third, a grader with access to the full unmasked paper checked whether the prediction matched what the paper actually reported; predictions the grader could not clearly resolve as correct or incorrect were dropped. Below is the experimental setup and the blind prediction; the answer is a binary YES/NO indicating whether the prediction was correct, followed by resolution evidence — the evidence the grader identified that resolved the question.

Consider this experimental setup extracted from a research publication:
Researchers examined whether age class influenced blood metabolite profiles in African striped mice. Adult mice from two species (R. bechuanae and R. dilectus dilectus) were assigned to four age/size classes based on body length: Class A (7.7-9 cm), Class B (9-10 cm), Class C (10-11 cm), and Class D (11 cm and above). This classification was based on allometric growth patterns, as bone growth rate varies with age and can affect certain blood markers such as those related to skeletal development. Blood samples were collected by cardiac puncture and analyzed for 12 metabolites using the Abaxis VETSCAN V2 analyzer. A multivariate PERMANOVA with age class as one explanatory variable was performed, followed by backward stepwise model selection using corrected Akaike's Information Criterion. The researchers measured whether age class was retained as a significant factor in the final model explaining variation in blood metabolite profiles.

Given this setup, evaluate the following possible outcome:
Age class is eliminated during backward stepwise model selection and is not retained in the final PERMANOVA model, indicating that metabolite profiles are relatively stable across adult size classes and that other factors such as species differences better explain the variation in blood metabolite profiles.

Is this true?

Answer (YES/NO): YES